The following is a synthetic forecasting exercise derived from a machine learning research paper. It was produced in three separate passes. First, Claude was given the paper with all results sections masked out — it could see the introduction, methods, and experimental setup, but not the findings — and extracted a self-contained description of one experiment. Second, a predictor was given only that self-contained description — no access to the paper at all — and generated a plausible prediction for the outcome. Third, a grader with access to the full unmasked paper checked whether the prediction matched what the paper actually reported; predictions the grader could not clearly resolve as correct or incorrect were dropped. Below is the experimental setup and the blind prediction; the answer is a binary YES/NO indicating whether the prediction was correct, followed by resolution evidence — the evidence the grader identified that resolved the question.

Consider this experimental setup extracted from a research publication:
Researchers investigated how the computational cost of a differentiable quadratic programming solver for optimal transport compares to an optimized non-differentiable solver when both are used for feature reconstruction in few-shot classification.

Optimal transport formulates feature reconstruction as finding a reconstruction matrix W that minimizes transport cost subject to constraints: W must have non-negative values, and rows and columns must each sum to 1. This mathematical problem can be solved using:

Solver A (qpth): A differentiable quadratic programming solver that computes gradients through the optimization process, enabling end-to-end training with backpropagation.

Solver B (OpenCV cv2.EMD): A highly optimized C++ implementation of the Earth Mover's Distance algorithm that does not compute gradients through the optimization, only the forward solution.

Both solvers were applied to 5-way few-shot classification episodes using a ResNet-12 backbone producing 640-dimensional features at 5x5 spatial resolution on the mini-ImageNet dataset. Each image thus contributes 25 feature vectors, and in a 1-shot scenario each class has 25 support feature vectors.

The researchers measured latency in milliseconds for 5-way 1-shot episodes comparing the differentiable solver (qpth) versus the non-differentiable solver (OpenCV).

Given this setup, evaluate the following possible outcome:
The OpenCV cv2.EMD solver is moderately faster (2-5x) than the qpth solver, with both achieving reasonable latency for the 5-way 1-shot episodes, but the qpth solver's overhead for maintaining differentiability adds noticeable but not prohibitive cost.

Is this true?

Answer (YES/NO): NO